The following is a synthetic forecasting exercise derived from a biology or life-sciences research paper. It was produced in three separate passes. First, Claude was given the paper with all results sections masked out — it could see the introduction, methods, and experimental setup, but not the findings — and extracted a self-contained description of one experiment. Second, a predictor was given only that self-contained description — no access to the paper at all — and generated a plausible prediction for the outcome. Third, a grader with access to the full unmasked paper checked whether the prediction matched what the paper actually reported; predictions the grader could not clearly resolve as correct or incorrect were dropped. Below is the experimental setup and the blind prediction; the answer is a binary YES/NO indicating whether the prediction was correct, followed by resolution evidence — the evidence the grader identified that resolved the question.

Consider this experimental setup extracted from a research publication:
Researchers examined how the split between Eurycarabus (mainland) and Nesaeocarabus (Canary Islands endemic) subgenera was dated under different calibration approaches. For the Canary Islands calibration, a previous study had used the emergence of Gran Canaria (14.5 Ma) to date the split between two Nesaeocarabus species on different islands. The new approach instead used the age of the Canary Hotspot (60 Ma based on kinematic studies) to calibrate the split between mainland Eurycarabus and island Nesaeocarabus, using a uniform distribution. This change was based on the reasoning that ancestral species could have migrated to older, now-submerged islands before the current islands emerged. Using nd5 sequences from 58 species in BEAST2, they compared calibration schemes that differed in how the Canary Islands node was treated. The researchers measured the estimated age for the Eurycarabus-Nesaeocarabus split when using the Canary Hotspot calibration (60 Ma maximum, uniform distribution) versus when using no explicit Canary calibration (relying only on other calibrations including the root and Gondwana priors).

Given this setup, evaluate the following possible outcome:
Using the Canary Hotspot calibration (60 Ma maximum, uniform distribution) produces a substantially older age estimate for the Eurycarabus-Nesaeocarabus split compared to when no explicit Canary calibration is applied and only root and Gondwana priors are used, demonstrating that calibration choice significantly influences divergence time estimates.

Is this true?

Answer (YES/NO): NO